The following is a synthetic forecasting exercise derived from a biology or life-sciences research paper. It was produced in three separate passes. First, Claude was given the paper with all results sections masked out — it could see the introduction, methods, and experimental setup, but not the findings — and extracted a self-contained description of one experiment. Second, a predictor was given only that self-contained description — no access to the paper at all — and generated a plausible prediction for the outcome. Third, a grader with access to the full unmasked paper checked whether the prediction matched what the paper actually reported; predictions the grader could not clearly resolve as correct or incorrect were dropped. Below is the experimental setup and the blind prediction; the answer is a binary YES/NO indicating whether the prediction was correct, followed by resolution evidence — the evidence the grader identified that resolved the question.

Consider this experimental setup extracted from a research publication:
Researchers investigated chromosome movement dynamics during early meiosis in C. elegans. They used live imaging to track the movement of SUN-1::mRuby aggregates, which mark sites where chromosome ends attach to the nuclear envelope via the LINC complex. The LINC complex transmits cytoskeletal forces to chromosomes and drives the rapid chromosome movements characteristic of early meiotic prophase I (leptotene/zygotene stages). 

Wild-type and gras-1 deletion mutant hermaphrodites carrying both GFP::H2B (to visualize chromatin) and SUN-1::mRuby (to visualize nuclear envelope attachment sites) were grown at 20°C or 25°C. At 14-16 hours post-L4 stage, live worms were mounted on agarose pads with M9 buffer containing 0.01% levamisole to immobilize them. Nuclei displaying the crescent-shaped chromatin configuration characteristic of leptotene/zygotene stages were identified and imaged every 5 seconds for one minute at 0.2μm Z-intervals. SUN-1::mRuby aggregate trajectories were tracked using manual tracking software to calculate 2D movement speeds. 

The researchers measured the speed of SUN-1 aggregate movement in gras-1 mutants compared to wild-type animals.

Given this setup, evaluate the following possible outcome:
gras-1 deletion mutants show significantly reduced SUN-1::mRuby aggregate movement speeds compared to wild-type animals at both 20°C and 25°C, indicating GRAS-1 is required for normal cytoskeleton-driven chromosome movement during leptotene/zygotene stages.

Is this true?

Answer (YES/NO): NO